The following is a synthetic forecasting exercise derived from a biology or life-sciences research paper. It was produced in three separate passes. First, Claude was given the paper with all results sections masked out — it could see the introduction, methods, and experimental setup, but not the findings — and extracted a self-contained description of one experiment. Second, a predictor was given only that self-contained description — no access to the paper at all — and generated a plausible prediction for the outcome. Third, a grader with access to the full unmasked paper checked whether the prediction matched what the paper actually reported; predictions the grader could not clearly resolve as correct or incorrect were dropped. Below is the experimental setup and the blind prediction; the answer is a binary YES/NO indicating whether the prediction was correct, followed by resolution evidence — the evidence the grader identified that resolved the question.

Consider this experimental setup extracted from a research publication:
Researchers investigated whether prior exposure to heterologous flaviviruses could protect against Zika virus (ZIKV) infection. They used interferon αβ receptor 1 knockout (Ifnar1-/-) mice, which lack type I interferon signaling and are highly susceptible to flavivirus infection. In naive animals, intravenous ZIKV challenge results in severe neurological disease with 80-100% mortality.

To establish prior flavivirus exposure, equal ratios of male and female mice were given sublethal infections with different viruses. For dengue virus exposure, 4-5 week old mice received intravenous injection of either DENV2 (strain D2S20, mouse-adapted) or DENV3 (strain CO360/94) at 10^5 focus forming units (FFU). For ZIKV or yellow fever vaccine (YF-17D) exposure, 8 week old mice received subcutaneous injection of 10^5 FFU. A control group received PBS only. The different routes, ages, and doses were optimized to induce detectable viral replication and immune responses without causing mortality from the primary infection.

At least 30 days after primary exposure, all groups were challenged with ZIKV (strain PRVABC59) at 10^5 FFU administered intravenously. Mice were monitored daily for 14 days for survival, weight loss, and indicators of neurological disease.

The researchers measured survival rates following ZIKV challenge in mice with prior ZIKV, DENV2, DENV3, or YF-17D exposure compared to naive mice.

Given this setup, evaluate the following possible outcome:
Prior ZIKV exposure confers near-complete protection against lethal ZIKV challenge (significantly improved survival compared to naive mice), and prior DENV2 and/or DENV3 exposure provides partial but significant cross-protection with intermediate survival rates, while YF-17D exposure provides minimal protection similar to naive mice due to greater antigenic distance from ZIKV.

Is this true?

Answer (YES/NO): NO